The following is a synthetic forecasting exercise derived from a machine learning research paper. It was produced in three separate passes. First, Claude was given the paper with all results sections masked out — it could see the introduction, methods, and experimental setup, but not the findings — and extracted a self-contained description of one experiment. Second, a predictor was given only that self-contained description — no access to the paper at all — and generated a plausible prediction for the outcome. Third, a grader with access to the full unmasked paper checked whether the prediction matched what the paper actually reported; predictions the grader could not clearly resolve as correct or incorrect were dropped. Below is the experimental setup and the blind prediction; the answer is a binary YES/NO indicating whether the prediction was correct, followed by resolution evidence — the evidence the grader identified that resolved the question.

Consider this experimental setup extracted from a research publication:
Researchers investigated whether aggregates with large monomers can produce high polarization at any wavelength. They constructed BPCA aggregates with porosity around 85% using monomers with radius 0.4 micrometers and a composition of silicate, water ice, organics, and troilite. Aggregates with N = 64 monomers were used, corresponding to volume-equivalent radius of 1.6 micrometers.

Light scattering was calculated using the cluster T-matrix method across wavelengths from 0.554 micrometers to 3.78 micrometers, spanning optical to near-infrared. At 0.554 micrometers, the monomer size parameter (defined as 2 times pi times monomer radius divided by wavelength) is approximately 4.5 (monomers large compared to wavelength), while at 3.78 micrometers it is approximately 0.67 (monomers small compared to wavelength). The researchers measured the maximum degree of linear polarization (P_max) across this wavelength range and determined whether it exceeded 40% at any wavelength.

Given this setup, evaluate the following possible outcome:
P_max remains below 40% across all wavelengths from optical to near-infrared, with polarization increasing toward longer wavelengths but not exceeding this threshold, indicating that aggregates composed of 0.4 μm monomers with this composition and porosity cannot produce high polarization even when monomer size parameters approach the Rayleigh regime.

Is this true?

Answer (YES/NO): NO